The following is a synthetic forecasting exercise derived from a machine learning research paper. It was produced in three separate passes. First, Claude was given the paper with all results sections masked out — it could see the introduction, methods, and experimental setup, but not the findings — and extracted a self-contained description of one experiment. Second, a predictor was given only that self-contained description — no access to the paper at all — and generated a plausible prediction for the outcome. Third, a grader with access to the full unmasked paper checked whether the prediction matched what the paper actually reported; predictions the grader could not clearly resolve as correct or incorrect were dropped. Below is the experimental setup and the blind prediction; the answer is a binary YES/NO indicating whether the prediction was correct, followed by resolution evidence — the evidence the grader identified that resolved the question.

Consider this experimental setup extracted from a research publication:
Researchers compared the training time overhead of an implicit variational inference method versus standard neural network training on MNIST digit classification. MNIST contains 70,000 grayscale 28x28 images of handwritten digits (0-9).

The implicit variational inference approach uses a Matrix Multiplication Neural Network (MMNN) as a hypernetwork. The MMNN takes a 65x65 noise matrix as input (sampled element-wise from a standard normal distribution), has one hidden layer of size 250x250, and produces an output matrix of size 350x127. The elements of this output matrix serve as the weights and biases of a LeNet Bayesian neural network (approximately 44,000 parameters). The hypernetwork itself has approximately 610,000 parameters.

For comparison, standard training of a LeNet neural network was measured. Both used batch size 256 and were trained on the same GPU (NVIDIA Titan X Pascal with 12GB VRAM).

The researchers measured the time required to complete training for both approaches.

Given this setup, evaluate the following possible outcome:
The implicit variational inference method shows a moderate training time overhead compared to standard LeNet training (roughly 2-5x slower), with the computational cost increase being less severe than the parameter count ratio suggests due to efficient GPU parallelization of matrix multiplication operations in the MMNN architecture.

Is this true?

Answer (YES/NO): YES